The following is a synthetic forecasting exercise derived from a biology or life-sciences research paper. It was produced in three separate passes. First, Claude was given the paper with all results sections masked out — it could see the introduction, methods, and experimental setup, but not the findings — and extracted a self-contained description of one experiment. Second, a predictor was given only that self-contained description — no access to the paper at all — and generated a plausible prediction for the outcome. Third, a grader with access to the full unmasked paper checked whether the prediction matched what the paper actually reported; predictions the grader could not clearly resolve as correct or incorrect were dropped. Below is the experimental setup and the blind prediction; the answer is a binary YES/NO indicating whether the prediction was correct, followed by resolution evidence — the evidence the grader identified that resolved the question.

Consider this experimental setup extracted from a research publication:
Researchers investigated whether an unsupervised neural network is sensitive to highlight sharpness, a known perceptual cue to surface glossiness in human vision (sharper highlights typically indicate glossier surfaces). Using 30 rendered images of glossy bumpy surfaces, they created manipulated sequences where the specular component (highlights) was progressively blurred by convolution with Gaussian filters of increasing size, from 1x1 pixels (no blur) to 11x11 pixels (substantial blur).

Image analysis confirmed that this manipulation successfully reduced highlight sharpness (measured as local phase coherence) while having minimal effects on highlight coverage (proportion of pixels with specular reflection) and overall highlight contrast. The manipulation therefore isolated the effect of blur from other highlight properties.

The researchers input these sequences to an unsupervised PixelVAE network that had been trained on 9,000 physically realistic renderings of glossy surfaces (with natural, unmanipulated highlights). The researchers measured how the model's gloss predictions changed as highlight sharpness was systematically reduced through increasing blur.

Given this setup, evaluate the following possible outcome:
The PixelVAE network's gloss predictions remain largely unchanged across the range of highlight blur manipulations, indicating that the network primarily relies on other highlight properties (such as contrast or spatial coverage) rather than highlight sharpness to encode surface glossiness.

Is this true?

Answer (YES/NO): NO